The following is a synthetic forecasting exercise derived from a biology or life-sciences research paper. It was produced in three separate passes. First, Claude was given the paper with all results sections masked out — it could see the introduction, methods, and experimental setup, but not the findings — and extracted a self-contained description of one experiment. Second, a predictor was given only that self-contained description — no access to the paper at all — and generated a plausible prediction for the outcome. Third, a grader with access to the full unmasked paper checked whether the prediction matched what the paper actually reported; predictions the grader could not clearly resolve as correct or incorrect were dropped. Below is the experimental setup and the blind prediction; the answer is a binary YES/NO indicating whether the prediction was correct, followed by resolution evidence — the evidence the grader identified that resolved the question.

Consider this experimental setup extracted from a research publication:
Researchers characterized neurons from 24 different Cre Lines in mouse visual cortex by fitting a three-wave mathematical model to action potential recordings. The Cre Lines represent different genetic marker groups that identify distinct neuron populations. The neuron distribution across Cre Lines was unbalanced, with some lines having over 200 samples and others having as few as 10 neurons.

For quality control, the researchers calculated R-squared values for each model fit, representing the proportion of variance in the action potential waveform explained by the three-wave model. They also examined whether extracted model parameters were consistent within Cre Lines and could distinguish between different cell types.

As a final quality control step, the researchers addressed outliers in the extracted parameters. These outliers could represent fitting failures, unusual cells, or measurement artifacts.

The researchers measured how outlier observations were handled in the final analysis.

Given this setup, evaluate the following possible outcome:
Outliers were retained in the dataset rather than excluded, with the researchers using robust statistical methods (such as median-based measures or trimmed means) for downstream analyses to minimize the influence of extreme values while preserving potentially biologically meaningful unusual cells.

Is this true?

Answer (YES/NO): NO